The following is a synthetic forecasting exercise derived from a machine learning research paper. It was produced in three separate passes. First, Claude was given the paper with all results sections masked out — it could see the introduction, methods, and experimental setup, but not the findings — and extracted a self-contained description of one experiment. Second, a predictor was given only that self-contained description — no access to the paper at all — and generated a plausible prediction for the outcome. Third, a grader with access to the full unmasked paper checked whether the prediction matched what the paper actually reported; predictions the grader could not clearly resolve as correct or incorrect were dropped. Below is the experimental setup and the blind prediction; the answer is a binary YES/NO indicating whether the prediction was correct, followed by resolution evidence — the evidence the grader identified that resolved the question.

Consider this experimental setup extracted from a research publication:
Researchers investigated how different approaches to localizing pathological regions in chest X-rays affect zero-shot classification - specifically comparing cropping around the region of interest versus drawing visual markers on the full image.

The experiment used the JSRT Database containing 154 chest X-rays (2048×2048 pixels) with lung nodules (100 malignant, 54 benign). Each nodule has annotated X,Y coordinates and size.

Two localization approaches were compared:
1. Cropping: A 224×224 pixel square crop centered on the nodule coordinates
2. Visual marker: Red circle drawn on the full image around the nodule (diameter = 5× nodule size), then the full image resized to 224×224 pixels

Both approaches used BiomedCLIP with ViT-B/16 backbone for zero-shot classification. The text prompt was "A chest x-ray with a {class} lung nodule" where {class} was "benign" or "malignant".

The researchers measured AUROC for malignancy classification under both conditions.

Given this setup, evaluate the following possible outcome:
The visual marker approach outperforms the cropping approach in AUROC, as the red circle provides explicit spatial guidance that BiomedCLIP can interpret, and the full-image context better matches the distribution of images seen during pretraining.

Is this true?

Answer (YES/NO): YES